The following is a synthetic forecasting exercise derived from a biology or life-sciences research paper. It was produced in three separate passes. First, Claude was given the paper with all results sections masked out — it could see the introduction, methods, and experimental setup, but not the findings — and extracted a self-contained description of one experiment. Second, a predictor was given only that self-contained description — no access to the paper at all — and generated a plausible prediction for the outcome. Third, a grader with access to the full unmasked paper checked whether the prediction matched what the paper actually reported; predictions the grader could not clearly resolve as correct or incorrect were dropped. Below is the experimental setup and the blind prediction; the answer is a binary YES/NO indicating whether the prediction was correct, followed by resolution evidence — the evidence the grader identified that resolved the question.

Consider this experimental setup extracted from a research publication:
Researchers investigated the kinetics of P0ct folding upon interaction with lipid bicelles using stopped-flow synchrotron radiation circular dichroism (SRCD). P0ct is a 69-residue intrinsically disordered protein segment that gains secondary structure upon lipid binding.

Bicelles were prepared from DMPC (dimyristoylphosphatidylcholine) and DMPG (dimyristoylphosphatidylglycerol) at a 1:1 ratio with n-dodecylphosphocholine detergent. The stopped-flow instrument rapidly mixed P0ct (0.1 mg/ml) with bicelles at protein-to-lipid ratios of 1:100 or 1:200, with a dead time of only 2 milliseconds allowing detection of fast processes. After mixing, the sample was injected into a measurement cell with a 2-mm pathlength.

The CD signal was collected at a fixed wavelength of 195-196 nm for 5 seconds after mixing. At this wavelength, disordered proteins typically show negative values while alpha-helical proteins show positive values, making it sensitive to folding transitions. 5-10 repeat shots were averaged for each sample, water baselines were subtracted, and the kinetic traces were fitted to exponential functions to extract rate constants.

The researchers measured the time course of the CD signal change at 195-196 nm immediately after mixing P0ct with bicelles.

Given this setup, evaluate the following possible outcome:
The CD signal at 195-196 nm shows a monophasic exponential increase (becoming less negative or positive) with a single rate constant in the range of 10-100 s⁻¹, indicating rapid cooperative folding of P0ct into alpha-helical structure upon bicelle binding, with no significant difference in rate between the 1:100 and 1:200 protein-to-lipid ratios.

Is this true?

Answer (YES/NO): NO